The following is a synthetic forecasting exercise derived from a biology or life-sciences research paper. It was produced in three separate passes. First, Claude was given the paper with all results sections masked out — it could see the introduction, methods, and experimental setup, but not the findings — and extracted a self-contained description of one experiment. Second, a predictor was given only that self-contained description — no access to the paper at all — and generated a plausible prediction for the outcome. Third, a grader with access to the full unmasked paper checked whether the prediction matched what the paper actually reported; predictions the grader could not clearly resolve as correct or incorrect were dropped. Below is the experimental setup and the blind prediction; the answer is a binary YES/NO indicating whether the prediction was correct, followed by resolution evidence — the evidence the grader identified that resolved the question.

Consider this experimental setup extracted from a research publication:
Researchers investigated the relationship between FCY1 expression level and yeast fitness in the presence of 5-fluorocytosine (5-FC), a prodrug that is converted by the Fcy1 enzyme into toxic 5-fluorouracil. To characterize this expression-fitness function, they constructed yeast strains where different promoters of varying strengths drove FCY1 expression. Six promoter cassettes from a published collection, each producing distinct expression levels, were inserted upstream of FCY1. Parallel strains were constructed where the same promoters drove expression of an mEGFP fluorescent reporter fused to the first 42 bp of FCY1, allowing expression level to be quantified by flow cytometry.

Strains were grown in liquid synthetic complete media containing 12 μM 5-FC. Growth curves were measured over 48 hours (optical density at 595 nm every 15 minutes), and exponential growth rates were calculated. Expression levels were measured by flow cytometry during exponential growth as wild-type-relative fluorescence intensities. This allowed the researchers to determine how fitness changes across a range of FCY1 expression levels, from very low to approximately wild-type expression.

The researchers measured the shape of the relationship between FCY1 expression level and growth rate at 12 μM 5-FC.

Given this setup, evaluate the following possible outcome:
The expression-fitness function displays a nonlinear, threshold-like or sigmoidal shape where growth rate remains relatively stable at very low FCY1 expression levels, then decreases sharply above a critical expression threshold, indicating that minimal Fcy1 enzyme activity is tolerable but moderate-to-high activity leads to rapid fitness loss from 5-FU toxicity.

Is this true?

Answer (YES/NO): YES